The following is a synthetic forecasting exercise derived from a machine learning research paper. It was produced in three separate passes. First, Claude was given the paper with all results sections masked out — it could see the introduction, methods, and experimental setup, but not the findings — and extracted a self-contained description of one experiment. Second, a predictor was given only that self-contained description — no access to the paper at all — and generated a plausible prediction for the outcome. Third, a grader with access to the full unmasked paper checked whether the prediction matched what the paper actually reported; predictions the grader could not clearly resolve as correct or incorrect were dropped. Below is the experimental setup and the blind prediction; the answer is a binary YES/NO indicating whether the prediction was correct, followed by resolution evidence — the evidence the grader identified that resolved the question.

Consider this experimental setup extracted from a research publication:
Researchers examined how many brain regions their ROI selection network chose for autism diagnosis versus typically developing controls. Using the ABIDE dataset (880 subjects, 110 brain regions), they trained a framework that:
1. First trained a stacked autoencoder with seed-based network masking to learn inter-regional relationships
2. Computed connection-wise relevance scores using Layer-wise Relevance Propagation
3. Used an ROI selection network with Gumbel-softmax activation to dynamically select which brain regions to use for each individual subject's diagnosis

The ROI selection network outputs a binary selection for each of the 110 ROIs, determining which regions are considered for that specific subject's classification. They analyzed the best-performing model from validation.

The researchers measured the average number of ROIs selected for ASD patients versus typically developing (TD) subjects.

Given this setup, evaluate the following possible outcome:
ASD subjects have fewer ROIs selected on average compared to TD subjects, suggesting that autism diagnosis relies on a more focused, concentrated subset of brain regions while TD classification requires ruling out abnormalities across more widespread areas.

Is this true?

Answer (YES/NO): YES